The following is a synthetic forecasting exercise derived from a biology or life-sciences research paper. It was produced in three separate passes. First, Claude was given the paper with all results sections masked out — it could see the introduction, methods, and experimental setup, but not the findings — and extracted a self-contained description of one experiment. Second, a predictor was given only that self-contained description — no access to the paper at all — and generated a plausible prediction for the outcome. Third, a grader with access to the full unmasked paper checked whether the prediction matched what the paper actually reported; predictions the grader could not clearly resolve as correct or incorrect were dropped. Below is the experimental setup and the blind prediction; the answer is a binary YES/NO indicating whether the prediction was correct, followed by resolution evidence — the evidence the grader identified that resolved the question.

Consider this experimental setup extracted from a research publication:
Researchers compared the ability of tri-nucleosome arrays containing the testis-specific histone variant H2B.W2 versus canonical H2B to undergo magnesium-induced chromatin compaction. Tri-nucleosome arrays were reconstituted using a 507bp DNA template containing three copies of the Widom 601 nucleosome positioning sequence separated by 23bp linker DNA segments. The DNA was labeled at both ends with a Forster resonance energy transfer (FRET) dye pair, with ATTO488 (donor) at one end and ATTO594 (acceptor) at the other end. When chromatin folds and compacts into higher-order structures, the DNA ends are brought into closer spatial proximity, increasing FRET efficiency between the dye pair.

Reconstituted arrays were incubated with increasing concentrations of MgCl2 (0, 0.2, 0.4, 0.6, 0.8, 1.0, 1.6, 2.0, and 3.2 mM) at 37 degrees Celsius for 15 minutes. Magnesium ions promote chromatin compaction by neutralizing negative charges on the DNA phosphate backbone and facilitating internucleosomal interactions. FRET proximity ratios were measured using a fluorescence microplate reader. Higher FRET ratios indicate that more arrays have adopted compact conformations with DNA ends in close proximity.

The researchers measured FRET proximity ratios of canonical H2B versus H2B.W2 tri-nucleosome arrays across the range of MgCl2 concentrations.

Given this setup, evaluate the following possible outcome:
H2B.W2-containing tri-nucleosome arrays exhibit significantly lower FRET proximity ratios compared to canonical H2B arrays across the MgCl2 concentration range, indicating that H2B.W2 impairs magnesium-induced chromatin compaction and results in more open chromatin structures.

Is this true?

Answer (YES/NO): YES